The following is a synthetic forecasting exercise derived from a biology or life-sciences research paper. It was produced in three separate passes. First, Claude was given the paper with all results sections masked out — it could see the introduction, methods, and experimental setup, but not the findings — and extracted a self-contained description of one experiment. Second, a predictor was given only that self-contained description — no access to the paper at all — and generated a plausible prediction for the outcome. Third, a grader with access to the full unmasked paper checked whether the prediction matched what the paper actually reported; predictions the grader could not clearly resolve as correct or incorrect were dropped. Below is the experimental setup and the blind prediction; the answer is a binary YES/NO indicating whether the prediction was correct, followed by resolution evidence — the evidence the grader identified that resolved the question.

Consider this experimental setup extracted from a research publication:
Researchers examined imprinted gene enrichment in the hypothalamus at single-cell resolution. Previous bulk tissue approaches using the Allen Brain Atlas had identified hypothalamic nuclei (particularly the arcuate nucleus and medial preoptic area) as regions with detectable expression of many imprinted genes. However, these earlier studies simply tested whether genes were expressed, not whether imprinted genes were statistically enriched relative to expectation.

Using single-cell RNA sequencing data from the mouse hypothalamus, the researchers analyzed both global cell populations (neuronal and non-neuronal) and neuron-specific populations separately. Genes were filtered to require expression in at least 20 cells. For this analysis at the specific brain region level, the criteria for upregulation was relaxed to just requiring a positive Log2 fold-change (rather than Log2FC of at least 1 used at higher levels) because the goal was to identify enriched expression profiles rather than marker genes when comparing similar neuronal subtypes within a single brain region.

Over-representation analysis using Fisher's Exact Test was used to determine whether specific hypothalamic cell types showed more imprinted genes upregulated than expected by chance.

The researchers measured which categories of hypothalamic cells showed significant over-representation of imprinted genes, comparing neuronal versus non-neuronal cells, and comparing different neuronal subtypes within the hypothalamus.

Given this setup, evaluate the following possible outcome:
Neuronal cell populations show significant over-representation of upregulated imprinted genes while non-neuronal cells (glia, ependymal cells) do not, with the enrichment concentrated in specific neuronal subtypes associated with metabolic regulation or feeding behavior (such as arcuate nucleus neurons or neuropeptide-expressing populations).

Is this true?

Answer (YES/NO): YES